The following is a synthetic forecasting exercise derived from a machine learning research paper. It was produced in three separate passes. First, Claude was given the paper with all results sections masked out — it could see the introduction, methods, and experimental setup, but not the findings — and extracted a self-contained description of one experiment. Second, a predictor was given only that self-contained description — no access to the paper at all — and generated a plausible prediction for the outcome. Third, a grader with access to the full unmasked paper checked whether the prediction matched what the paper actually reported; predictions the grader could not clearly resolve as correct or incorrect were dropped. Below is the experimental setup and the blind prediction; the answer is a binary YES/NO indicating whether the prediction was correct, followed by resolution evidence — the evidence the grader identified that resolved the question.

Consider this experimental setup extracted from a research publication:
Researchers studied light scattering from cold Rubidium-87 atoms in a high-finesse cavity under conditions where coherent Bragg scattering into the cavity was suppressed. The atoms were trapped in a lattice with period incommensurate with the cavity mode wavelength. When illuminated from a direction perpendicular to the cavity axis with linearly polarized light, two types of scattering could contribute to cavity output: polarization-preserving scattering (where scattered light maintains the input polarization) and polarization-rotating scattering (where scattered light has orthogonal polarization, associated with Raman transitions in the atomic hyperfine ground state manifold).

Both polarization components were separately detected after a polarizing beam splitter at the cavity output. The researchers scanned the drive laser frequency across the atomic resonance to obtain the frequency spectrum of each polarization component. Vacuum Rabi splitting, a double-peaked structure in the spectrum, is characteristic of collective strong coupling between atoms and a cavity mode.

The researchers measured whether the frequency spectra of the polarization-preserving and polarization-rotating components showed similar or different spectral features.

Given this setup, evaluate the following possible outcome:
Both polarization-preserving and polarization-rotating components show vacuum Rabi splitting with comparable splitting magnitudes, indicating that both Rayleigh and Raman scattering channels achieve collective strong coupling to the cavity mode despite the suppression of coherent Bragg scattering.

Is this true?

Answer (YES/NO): YES